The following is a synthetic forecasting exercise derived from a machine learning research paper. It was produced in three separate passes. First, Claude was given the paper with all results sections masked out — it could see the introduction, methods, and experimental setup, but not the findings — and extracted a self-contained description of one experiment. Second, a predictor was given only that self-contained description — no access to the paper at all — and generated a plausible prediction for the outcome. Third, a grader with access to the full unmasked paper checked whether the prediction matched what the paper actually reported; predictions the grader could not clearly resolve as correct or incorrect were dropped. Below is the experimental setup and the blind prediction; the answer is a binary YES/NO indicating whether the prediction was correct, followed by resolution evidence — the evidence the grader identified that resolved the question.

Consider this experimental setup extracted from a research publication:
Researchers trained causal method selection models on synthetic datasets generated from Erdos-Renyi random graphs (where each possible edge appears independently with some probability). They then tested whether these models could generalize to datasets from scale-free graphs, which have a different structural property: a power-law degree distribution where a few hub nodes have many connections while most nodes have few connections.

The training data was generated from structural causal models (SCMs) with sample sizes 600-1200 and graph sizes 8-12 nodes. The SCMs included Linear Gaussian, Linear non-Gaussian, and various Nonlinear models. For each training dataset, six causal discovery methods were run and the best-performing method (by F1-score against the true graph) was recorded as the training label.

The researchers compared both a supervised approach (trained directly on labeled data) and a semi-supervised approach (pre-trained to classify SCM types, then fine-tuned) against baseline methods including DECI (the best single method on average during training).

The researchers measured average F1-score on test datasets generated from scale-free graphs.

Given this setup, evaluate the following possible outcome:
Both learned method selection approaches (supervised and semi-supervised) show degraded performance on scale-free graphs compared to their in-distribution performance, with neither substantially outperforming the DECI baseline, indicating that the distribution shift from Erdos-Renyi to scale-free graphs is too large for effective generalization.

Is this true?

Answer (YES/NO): NO